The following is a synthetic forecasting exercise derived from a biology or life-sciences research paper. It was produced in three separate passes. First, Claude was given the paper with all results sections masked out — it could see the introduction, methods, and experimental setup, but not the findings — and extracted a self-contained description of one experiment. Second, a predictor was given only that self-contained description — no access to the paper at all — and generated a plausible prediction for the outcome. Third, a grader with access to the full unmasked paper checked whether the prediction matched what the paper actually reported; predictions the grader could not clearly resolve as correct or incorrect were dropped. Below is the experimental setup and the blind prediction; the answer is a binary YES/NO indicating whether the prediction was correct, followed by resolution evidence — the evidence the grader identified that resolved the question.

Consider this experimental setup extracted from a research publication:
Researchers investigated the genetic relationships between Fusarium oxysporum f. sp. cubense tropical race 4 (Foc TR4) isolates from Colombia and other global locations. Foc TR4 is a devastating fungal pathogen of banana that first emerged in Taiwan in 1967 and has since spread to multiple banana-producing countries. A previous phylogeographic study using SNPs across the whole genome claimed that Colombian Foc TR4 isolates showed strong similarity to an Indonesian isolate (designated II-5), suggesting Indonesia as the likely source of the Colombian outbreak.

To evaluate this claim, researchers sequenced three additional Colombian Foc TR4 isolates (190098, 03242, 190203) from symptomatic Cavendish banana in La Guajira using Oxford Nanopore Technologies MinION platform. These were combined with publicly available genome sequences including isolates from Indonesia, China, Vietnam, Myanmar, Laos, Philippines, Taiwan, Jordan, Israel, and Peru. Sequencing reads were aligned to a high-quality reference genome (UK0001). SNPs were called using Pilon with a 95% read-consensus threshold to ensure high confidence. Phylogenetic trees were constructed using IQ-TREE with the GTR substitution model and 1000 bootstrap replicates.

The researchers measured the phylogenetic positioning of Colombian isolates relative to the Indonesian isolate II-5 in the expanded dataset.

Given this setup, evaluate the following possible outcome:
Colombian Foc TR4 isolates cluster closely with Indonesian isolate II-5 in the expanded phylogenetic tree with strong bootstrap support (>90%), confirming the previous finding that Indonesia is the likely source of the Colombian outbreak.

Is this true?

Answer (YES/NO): NO